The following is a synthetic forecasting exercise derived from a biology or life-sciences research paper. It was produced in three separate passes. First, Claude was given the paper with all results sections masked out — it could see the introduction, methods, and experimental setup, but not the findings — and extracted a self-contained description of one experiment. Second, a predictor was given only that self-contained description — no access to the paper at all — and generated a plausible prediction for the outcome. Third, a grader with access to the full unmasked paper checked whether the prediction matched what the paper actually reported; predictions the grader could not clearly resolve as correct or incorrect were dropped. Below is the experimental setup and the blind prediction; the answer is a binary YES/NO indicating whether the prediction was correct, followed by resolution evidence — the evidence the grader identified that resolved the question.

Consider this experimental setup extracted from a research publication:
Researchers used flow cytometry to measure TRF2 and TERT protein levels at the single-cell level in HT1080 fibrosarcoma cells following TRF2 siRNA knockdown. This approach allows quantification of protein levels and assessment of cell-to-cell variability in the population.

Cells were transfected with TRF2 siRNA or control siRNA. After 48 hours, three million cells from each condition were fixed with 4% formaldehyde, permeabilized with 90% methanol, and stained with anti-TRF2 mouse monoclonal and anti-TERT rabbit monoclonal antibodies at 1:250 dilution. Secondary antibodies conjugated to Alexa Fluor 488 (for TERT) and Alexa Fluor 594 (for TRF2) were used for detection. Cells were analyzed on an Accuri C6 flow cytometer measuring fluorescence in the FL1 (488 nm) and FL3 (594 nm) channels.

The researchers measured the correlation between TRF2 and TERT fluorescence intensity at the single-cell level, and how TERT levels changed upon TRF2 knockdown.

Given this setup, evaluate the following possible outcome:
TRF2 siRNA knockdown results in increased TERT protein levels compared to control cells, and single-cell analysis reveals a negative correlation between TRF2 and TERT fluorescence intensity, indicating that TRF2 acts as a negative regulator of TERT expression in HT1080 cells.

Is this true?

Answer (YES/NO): YES